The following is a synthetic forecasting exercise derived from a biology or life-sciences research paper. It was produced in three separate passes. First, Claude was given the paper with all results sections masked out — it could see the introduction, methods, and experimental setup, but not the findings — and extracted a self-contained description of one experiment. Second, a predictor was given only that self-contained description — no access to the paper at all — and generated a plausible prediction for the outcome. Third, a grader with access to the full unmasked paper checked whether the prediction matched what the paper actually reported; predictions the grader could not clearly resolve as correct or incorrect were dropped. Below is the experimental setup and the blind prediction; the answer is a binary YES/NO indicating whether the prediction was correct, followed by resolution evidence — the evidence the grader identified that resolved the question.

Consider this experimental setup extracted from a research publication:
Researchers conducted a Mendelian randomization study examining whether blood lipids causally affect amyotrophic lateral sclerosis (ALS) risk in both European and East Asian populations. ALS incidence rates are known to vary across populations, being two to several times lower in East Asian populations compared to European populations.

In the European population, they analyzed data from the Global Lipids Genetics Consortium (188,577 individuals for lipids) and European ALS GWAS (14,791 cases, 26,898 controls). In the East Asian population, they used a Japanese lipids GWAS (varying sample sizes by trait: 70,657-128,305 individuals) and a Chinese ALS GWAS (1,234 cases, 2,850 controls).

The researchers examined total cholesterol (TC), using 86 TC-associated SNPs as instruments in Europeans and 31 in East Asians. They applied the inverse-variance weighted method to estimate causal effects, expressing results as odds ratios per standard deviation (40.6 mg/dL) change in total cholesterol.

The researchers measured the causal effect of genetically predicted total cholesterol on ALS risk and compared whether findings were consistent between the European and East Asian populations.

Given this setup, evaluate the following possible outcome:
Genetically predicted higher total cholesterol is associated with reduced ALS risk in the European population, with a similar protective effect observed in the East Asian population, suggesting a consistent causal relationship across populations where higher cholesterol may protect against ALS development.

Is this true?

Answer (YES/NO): NO